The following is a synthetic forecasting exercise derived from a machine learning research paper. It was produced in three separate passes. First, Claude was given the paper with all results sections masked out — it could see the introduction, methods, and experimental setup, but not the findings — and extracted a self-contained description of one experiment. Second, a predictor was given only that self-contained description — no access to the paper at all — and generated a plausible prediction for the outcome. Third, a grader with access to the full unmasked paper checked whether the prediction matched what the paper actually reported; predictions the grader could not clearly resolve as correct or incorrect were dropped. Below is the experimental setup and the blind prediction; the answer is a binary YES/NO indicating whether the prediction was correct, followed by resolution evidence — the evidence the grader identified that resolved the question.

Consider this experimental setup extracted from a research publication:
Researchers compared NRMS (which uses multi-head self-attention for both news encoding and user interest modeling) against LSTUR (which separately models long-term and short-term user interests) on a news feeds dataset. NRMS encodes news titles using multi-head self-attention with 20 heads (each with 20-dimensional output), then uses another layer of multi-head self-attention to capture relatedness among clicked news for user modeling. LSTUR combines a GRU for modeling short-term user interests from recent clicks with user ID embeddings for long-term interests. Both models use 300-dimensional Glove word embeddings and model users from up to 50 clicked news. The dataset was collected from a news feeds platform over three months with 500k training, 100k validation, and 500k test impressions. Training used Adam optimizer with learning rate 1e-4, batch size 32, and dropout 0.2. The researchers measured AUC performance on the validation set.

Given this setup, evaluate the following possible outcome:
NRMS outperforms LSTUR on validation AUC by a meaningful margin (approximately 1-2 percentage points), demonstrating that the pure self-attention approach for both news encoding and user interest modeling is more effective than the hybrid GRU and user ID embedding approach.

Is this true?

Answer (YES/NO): NO